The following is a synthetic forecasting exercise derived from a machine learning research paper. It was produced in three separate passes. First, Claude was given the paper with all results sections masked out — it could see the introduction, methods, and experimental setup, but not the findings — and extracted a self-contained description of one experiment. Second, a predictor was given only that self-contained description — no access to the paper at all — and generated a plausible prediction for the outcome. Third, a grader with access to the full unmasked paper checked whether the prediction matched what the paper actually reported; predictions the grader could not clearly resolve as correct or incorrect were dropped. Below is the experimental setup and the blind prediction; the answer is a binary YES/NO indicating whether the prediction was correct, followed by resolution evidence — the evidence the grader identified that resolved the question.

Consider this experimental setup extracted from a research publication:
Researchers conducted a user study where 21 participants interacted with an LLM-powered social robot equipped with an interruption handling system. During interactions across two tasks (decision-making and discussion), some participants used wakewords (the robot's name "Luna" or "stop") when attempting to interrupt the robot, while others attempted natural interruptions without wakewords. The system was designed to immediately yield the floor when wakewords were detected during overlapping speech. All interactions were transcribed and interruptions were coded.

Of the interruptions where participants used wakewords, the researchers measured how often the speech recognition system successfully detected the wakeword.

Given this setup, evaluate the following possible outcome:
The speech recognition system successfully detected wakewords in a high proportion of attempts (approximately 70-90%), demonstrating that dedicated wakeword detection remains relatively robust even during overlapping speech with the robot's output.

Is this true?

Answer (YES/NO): NO